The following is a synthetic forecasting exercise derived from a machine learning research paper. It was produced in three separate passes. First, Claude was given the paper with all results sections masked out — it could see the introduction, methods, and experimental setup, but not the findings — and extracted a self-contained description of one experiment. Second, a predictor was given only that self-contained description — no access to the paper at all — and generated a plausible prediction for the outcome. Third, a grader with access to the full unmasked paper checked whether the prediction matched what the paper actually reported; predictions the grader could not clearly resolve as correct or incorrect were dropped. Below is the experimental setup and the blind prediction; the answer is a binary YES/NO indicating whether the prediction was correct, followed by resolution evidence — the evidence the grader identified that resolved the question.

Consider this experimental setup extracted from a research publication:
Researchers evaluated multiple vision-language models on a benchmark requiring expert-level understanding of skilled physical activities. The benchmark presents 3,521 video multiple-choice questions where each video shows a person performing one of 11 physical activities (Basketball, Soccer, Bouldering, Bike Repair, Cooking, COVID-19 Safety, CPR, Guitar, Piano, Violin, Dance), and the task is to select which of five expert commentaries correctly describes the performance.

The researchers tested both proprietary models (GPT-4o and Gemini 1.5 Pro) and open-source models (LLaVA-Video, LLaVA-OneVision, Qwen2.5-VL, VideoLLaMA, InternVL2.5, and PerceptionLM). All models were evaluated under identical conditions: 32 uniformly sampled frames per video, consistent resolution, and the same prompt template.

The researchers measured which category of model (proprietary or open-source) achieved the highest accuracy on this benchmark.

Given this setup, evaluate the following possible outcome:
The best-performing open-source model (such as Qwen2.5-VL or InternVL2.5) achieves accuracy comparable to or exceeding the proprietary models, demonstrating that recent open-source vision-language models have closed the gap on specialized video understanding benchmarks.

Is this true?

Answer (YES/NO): NO